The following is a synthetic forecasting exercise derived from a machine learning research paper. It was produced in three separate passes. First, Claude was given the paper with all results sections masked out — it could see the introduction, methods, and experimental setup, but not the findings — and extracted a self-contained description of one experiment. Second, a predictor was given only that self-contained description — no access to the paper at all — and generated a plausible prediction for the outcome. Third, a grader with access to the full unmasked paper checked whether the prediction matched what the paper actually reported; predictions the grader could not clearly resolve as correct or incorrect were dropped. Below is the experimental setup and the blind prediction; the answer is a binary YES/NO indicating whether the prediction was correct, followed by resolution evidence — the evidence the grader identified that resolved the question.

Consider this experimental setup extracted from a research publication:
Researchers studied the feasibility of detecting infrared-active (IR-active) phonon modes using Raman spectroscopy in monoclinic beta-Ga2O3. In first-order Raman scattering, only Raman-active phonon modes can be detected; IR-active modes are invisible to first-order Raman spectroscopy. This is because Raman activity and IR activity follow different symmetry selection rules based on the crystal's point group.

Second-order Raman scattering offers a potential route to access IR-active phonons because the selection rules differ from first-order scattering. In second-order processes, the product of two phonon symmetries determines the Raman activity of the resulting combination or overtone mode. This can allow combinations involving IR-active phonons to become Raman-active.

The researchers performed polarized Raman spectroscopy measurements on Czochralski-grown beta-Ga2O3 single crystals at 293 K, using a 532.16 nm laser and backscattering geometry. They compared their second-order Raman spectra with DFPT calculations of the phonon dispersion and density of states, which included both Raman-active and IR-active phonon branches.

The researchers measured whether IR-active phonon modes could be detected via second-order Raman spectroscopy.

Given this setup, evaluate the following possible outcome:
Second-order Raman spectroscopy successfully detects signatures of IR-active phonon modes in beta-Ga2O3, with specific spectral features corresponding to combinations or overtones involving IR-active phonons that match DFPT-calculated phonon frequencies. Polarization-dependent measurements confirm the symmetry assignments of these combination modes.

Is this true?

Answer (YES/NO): YES